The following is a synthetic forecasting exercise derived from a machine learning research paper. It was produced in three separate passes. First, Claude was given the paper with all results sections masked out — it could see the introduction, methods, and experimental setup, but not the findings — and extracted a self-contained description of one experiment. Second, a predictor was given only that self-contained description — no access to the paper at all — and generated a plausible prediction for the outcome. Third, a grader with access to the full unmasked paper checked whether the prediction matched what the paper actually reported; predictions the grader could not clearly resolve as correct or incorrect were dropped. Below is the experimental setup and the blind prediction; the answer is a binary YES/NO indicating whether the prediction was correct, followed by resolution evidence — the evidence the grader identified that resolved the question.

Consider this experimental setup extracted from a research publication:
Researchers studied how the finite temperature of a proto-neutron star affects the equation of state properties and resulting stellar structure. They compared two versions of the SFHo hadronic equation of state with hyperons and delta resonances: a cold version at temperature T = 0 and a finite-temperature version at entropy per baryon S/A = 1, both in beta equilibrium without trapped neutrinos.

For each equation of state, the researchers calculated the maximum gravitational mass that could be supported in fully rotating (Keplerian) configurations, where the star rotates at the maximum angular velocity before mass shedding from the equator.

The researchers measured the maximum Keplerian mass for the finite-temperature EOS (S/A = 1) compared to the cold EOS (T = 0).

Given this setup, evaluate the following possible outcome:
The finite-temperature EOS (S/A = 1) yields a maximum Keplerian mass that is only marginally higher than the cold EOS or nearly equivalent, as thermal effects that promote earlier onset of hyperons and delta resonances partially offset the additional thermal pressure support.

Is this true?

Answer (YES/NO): NO